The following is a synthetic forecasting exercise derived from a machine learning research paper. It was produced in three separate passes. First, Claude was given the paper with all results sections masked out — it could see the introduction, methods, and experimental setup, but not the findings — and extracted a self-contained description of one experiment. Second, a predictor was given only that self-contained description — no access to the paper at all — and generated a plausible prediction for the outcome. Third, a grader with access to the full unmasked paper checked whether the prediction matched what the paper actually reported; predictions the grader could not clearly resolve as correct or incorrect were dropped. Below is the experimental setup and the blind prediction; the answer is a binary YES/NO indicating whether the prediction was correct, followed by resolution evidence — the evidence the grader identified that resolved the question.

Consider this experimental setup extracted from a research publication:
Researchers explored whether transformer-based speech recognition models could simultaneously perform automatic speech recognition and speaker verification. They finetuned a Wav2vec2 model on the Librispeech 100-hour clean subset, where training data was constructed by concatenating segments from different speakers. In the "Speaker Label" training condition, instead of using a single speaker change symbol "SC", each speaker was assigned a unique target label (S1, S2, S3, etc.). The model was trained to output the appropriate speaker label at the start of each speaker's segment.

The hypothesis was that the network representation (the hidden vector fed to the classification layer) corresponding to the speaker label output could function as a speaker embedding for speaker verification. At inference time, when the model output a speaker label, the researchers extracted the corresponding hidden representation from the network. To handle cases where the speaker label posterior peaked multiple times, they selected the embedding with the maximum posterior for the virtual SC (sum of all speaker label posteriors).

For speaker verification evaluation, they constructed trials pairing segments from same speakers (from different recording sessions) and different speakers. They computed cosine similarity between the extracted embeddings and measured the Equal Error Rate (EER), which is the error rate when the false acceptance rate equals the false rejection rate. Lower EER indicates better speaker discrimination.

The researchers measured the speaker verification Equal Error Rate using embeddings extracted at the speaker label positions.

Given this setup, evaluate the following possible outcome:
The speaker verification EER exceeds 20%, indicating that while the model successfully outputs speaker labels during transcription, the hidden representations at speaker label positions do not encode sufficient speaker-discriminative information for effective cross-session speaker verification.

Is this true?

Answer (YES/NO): NO